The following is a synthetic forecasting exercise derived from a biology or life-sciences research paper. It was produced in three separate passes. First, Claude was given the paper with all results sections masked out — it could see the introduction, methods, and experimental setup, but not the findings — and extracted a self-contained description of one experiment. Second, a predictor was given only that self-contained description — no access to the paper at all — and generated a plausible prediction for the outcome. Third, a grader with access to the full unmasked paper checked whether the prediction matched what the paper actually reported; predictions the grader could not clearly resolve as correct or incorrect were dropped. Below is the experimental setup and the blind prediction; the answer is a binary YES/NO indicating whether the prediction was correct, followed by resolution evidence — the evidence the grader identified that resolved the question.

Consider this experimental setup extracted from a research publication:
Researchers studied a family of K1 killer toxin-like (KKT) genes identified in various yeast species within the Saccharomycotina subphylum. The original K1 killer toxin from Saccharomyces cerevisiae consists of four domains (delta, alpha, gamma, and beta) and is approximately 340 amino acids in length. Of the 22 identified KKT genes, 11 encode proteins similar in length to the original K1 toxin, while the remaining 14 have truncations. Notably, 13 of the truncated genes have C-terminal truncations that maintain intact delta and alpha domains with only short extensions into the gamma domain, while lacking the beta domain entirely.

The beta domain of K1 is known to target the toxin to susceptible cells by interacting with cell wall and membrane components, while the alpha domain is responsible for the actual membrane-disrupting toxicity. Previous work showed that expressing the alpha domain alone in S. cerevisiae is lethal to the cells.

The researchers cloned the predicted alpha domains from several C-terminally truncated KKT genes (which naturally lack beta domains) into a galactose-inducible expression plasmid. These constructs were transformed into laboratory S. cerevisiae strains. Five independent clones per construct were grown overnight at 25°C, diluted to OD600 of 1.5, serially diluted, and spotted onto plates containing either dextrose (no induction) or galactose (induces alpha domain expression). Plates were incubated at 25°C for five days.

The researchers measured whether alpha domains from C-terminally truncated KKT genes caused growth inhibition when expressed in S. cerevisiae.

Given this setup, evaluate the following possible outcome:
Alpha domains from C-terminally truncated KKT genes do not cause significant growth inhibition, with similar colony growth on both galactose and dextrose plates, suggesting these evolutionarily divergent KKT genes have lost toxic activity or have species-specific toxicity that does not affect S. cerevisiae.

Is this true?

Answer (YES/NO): NO